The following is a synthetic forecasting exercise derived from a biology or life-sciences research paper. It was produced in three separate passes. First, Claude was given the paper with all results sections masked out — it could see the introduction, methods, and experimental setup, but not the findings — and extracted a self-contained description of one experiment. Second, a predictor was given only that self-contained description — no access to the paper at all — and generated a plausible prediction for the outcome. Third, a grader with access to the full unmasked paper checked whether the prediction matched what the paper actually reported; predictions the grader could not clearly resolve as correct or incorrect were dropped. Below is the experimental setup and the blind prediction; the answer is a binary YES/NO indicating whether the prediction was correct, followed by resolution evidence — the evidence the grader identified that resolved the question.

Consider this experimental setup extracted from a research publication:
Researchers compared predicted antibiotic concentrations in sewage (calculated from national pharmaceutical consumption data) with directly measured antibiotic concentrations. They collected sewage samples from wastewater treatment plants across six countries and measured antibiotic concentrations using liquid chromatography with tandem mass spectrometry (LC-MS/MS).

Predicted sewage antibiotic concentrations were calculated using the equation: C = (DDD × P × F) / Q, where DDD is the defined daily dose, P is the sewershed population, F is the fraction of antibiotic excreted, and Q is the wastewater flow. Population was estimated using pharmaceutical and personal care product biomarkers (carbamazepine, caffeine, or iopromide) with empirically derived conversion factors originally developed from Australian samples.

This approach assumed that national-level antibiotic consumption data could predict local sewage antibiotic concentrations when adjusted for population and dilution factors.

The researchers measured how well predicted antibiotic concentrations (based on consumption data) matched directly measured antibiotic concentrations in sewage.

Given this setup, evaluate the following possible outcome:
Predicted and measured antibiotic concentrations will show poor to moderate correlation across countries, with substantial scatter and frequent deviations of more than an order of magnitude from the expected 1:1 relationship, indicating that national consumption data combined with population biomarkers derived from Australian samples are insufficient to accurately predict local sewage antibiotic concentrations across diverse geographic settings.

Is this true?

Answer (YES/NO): YES